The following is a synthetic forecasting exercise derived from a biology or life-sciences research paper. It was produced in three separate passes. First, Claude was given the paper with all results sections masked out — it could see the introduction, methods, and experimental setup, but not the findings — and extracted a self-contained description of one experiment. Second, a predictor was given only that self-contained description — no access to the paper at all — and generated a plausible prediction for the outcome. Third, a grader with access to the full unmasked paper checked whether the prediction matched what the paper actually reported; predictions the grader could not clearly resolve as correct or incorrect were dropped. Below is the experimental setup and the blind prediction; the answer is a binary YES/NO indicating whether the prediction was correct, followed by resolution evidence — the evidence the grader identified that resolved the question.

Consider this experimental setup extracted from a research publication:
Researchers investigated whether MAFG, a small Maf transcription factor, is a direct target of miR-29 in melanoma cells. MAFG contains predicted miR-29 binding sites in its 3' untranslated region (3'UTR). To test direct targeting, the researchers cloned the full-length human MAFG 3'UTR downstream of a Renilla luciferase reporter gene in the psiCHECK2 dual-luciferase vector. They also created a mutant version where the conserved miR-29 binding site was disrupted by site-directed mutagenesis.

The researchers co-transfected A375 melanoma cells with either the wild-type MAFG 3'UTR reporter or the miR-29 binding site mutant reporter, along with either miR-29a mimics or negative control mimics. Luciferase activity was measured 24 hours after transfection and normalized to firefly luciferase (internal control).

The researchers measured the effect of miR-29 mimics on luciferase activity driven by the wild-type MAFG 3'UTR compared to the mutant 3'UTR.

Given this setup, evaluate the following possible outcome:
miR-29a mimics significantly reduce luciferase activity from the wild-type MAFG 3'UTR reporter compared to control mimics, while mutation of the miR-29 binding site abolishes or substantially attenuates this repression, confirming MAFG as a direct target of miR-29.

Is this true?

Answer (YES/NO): YES